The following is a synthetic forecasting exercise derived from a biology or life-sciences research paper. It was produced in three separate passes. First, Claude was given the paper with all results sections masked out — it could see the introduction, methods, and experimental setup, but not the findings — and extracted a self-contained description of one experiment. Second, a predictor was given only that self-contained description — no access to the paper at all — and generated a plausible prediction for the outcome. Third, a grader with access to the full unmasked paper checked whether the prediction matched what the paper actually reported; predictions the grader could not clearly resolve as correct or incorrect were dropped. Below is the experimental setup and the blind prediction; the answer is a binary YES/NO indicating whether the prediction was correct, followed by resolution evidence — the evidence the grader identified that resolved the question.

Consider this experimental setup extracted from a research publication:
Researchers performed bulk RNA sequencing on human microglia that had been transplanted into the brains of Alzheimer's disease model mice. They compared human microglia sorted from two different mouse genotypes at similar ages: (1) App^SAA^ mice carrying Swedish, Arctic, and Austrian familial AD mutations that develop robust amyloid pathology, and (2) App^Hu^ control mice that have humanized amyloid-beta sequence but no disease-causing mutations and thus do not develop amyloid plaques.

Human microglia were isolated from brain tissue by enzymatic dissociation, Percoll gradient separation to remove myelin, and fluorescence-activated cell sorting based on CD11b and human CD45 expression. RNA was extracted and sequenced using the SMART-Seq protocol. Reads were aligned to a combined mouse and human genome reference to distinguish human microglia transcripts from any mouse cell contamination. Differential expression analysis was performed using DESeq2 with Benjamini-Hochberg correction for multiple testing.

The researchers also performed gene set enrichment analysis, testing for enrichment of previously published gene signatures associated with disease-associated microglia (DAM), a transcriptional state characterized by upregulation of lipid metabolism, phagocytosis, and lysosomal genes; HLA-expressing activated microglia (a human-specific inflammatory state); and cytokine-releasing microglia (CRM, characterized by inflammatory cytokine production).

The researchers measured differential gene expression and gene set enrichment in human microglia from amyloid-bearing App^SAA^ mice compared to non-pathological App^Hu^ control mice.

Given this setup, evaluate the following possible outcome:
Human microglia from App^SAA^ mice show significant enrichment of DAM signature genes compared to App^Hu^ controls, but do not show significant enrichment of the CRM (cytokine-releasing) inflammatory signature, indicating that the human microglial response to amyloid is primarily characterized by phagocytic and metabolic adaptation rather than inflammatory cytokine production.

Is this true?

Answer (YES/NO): NO